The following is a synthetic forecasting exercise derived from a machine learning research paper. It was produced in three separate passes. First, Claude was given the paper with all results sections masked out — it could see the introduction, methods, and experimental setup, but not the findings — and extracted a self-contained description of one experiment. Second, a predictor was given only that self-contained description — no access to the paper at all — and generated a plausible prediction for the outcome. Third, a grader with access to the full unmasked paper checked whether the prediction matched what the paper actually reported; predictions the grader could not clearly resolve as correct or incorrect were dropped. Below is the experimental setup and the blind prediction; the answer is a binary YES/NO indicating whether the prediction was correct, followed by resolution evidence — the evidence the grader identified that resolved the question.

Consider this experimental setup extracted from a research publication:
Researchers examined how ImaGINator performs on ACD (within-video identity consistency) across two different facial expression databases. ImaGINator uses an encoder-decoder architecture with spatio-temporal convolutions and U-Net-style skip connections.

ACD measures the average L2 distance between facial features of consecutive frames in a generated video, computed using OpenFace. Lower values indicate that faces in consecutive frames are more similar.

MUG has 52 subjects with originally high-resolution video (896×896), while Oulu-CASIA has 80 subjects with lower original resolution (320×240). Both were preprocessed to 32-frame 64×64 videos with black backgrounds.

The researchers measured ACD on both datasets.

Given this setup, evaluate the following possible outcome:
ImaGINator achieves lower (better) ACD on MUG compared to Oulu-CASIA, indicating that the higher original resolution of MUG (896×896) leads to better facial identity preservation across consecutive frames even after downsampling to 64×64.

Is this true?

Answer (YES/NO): NO